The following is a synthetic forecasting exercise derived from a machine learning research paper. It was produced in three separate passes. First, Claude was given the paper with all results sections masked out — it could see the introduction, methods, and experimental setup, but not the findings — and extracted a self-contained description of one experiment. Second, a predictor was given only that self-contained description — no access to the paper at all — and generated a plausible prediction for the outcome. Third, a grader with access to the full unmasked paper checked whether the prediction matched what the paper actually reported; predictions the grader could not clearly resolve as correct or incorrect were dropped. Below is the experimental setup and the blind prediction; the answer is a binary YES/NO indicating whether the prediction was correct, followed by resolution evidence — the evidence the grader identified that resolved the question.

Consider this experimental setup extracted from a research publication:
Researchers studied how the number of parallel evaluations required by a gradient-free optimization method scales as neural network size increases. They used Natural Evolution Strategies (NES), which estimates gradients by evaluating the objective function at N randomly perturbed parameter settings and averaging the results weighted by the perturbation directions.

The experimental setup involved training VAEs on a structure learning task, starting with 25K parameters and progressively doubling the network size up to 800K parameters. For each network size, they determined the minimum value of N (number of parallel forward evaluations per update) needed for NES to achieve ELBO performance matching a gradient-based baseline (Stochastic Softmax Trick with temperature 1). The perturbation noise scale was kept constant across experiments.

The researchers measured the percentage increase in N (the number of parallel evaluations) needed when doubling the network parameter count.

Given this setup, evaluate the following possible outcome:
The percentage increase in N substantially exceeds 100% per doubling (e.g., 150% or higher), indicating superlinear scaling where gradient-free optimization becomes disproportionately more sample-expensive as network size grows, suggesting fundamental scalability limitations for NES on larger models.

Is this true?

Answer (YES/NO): NO